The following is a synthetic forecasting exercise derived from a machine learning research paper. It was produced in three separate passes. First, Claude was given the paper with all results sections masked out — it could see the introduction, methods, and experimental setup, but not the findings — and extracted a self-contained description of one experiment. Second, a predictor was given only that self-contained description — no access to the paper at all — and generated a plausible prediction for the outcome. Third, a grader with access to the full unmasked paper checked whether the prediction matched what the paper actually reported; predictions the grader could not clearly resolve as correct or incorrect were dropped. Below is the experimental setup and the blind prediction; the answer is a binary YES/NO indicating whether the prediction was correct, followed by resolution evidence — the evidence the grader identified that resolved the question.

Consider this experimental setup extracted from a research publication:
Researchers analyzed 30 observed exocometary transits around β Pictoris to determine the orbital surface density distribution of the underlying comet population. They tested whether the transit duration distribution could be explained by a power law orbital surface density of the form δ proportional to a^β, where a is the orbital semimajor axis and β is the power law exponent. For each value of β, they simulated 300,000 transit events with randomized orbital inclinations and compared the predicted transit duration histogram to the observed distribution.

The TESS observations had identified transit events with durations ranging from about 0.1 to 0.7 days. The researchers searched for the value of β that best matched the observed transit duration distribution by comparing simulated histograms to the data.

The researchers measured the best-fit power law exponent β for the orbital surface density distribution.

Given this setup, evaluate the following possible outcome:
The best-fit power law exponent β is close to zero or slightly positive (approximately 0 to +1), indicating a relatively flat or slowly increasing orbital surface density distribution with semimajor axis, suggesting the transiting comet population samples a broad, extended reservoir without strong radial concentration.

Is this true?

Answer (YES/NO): NO